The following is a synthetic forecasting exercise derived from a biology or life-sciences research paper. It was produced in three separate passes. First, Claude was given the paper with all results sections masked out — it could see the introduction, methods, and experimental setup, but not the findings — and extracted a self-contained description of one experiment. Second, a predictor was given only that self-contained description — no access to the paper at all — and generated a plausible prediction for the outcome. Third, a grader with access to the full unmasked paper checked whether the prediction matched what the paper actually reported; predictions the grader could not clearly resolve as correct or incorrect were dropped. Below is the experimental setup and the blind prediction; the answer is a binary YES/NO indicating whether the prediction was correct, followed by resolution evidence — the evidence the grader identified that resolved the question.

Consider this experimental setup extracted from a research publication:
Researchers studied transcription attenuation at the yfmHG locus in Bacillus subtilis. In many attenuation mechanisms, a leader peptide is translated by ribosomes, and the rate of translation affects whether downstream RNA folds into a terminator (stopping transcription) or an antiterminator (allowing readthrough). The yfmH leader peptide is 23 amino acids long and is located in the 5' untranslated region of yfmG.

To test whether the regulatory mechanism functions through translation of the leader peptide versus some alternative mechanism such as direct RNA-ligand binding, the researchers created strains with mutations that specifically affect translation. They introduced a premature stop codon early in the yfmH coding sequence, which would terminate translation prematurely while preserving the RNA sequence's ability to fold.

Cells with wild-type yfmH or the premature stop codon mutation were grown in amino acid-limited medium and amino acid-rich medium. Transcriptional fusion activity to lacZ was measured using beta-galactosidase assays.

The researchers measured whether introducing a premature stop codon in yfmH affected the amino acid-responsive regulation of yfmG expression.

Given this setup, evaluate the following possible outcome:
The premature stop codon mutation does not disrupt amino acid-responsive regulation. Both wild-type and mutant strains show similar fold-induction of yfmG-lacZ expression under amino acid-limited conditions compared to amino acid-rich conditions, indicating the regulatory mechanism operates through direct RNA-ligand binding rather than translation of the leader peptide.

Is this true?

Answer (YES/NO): NO